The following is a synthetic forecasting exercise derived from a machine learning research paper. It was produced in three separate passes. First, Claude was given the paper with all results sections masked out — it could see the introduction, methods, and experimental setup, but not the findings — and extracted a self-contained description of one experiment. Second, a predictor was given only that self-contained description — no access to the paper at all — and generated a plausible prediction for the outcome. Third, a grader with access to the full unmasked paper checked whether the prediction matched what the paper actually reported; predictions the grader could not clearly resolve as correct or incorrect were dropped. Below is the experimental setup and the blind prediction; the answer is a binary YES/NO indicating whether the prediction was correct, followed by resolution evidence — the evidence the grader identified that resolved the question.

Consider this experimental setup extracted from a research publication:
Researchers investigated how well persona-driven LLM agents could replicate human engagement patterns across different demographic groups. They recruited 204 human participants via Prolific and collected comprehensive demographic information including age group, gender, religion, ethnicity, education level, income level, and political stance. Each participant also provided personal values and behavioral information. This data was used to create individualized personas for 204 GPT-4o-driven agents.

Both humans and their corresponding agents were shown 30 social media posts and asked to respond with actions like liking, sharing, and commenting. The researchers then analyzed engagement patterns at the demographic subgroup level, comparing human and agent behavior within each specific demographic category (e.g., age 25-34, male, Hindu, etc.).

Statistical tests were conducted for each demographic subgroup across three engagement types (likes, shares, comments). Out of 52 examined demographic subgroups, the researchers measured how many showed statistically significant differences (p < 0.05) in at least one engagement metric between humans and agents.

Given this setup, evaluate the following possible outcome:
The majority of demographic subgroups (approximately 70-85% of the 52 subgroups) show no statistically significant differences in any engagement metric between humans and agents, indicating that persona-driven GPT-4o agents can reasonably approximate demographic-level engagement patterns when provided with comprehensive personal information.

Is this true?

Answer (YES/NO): YES